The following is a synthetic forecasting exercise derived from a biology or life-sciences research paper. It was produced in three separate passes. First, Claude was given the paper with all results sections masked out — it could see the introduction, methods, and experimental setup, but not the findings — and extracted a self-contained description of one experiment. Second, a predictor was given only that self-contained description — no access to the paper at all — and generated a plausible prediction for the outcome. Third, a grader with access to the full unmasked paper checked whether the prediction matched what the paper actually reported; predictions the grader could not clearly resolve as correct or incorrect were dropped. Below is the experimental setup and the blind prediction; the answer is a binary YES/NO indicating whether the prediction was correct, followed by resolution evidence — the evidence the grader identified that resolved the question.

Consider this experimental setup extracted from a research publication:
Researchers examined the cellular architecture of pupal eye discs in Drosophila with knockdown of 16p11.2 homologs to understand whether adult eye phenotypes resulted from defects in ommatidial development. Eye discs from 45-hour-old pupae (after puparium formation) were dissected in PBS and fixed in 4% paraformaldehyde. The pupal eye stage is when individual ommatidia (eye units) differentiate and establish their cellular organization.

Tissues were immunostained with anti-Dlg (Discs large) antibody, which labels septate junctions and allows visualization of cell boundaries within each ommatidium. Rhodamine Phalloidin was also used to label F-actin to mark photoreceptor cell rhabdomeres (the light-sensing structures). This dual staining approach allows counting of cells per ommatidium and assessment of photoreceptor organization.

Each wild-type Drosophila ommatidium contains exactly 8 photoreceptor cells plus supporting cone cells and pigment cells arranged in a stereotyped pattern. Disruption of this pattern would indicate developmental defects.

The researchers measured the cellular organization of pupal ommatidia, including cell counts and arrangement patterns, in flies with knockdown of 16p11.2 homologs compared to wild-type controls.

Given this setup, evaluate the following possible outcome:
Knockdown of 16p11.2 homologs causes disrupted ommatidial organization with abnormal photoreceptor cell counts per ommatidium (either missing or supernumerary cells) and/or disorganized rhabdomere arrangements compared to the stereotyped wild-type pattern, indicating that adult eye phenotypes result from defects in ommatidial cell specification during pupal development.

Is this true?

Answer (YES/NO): YES